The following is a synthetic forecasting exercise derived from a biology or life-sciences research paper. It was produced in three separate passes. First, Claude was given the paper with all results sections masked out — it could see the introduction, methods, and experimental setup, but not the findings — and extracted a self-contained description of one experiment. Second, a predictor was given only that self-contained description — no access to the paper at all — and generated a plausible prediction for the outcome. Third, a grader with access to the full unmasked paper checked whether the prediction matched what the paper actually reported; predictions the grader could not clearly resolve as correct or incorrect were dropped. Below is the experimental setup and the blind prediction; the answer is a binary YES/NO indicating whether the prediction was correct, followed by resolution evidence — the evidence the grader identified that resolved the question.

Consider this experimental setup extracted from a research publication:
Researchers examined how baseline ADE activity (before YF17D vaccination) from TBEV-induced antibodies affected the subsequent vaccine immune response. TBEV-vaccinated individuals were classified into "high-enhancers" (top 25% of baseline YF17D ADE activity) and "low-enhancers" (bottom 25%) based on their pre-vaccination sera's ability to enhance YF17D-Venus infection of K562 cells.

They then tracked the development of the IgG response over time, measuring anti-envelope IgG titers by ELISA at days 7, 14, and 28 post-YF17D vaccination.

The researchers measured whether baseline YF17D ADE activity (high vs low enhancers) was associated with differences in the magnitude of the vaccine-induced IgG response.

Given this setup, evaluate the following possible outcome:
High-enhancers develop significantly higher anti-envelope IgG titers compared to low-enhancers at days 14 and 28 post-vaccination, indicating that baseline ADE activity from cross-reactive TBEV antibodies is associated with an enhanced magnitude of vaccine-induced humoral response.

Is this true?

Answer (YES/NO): YES